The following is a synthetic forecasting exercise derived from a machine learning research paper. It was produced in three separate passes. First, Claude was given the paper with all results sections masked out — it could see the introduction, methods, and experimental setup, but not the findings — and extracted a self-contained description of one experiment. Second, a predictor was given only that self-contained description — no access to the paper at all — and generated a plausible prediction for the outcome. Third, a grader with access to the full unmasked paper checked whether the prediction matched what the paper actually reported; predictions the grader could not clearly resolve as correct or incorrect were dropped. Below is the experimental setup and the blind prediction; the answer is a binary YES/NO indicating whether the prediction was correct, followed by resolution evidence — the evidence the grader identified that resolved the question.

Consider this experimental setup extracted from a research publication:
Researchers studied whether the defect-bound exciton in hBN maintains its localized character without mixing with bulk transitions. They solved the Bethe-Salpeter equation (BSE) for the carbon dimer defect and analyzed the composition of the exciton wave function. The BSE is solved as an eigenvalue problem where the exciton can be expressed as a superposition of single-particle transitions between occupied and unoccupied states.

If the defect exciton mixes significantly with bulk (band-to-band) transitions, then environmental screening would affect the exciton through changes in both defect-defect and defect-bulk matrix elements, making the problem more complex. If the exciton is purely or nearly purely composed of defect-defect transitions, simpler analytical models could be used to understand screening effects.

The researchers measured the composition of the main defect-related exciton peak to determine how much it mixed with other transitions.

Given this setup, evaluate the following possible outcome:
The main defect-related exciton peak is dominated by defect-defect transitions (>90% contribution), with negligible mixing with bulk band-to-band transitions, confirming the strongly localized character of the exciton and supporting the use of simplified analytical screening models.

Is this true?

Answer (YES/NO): YES